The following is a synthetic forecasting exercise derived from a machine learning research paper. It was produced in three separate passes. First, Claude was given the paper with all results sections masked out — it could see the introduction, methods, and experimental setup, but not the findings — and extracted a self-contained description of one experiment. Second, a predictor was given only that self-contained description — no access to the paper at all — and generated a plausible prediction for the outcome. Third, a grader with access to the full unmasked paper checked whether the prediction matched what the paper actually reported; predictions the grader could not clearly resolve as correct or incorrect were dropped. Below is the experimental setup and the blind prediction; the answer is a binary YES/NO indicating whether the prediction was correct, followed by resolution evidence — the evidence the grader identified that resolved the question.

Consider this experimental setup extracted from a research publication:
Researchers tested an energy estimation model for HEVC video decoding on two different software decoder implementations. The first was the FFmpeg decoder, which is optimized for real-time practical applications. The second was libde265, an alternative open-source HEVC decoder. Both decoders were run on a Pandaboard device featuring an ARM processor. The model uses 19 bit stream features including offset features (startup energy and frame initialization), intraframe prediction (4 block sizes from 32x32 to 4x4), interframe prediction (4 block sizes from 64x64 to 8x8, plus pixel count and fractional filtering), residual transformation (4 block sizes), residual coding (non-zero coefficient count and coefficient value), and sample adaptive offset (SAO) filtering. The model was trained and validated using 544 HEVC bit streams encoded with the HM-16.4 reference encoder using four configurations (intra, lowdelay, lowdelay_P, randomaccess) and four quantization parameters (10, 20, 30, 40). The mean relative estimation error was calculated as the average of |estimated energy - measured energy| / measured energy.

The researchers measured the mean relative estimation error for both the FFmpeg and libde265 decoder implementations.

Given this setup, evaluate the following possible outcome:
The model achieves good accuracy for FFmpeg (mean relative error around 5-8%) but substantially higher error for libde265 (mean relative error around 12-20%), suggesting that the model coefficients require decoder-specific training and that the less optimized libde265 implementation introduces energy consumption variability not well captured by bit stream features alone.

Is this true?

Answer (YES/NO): NO